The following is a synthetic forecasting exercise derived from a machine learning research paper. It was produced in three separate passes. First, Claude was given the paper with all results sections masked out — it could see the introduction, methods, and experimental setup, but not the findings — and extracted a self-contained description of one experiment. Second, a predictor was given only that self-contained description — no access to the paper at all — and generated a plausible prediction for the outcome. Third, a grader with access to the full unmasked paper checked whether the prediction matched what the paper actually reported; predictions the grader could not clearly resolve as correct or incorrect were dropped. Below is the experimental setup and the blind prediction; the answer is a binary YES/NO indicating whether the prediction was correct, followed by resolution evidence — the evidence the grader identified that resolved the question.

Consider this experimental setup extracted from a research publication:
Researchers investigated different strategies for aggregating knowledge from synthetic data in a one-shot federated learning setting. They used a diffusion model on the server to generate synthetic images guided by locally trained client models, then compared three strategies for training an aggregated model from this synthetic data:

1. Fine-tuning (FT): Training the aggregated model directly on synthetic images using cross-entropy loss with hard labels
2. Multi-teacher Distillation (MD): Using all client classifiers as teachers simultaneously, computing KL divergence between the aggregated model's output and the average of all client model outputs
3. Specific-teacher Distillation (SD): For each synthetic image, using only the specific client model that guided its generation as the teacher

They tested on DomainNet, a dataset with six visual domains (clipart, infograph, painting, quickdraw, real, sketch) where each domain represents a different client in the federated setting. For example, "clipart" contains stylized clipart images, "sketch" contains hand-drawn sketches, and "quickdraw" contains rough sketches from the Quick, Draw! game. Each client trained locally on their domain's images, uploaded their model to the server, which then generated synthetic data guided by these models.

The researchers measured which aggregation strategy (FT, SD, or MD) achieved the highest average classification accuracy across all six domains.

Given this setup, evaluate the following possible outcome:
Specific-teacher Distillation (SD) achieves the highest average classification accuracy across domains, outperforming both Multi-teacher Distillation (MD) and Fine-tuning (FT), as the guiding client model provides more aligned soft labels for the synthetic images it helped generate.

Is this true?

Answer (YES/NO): NO